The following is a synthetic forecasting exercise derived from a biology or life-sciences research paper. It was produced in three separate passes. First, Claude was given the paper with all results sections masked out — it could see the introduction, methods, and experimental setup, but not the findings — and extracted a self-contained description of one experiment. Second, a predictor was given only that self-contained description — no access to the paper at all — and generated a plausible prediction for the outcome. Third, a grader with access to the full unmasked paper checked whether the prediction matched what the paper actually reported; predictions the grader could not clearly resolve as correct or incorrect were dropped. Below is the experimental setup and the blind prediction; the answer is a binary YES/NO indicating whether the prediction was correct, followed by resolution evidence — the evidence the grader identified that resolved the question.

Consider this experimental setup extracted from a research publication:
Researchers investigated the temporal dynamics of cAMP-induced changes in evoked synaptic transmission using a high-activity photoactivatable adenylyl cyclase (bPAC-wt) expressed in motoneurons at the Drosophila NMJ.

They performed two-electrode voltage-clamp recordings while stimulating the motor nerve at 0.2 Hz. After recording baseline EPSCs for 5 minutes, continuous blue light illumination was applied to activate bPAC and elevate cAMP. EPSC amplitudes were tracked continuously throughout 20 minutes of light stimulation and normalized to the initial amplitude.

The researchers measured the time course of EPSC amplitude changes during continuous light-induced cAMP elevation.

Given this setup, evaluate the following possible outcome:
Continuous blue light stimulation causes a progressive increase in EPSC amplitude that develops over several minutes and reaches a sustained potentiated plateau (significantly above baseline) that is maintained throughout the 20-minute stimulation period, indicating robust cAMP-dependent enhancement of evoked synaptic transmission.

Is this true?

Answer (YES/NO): NO